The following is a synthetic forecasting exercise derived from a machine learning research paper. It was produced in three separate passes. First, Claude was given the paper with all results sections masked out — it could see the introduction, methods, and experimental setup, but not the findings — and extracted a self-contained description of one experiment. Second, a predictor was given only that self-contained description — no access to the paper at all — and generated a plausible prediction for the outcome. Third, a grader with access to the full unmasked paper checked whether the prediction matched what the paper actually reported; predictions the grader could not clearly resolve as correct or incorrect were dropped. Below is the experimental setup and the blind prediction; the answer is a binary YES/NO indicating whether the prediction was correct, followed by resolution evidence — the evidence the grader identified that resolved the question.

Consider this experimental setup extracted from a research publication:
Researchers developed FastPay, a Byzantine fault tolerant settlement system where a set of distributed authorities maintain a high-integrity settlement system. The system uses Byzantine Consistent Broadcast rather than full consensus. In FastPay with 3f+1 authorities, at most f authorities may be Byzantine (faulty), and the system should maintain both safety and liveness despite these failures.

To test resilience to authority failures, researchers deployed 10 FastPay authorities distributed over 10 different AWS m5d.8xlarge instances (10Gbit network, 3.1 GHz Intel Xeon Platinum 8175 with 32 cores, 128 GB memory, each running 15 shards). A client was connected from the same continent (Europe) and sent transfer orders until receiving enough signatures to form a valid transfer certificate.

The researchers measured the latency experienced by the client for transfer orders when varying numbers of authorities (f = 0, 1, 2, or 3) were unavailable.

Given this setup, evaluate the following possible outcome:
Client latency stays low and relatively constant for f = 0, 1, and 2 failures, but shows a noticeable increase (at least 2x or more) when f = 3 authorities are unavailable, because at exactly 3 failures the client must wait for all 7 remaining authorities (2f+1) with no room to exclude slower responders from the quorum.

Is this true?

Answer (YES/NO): NO